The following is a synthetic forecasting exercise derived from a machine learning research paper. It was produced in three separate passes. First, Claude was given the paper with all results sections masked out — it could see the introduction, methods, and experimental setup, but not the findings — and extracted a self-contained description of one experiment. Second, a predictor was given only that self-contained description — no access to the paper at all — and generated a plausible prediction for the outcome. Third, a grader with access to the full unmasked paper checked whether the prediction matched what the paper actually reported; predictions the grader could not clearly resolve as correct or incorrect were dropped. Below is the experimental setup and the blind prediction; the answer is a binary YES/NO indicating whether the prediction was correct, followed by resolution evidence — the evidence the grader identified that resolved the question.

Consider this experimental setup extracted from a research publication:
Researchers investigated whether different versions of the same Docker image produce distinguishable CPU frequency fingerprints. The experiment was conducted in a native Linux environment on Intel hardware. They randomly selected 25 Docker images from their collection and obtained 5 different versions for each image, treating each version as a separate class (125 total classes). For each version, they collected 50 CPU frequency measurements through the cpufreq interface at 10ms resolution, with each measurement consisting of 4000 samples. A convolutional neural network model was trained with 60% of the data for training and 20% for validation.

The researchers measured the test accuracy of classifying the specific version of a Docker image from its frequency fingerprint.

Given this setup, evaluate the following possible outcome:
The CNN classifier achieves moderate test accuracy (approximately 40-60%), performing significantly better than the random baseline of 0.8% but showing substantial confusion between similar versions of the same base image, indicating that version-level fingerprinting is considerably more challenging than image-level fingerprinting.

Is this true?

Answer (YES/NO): NO